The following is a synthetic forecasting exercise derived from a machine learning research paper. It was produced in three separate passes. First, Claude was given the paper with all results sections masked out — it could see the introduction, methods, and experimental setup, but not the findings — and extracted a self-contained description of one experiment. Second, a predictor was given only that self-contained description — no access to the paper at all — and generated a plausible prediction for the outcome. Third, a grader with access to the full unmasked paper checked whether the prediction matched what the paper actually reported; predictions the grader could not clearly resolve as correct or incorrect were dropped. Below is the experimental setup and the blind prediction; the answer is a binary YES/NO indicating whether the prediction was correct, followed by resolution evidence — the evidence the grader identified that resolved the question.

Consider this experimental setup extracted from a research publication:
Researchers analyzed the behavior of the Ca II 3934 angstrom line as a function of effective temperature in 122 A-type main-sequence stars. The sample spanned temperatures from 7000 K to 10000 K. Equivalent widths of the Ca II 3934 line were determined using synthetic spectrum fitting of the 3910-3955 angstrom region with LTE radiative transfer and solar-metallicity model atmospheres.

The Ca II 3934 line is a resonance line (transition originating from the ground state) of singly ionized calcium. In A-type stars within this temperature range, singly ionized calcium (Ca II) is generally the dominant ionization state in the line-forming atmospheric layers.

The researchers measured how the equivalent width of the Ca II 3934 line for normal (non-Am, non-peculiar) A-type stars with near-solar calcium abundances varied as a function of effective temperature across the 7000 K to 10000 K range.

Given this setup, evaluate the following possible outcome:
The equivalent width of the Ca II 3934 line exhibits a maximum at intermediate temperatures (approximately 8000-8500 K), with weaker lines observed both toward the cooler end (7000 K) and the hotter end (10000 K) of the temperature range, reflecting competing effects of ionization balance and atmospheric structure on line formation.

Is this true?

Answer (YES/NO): NO